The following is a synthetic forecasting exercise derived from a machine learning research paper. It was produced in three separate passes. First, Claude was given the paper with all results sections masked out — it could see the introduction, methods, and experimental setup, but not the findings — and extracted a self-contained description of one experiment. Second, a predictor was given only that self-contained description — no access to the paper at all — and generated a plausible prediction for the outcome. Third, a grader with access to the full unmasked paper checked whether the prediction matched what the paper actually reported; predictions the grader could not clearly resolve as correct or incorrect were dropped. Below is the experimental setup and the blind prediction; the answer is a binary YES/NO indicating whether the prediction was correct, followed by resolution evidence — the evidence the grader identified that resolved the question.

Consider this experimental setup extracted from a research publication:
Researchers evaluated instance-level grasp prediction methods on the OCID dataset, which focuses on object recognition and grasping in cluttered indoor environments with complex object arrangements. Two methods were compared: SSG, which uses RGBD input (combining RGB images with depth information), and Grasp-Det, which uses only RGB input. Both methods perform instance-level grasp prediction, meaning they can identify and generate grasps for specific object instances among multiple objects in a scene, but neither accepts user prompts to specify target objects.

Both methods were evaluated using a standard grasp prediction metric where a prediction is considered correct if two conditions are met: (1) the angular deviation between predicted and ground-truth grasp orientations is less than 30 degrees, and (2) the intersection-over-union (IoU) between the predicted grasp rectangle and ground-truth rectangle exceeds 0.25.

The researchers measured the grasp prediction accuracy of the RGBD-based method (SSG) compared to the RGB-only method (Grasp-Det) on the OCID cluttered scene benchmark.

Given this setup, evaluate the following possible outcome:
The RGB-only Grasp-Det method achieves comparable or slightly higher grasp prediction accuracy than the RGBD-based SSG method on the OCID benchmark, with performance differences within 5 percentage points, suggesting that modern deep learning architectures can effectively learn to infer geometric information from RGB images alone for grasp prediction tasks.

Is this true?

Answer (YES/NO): NO